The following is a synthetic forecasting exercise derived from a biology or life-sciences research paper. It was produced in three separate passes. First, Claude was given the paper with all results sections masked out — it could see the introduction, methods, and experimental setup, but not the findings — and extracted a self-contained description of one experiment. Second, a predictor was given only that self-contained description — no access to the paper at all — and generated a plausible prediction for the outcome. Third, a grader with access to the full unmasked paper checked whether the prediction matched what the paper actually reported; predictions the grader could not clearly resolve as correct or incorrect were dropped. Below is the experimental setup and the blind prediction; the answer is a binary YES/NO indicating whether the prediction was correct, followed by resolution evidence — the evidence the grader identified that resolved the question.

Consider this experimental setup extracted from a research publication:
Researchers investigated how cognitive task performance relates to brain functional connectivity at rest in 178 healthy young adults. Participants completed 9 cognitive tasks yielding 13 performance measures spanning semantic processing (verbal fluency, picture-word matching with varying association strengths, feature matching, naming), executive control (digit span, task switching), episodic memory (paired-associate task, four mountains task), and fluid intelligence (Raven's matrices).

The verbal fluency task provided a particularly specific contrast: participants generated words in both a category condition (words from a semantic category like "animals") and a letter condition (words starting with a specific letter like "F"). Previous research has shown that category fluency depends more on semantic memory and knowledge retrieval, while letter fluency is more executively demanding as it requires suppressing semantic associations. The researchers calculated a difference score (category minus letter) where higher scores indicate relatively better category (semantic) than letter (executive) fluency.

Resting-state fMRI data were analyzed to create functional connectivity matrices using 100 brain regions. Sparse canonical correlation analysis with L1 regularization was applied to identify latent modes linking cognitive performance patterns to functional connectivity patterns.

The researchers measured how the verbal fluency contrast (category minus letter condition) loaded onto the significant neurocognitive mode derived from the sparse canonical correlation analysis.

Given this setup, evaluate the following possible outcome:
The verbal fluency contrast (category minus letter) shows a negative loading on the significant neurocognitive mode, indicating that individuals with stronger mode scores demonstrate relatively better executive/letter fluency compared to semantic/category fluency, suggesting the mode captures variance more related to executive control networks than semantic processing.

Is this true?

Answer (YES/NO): YES